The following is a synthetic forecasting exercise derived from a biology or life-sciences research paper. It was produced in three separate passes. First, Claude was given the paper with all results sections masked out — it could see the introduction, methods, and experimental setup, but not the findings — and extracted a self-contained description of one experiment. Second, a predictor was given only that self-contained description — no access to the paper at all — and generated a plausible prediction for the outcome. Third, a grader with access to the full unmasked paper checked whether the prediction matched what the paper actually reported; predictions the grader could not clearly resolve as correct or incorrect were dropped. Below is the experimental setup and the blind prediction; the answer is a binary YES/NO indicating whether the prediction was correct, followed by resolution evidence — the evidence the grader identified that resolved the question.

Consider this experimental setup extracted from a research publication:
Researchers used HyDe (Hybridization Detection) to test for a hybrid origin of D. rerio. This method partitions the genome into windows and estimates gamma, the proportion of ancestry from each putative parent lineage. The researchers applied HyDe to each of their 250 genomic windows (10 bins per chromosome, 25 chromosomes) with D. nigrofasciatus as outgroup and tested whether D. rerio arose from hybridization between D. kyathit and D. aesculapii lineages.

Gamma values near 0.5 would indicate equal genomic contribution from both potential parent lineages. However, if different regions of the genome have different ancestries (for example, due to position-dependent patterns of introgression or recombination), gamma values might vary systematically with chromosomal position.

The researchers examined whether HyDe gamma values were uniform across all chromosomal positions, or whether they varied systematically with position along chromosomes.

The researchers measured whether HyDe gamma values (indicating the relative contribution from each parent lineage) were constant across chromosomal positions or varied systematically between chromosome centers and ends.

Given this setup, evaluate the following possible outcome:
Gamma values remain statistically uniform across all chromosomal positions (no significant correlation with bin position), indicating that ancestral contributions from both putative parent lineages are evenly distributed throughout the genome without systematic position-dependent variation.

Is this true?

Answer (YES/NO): NO